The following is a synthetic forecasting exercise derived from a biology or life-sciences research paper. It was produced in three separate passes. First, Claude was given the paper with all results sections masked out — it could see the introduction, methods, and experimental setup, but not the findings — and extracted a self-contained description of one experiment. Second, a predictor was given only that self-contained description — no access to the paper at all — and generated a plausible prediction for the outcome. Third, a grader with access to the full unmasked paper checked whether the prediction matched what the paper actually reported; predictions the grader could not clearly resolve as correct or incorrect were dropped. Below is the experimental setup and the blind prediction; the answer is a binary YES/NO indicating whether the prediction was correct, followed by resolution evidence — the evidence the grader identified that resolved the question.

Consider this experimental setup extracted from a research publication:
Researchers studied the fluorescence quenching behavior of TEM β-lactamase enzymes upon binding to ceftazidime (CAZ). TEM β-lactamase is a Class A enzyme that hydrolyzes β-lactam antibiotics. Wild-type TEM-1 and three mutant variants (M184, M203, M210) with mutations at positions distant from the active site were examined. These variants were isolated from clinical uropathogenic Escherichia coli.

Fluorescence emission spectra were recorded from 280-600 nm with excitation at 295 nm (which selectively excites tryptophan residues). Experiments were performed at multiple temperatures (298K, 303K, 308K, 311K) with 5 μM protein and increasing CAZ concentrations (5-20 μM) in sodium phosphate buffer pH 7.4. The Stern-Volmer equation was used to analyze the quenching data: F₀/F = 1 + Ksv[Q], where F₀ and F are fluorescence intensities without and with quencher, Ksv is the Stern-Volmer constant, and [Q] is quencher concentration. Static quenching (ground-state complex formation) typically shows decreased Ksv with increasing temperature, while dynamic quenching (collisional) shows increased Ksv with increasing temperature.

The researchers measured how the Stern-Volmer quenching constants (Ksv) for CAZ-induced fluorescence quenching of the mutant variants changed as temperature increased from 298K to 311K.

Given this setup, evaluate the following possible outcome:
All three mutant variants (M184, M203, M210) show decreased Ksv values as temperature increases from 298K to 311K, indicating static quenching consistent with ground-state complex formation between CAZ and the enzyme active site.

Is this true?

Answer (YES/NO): YES